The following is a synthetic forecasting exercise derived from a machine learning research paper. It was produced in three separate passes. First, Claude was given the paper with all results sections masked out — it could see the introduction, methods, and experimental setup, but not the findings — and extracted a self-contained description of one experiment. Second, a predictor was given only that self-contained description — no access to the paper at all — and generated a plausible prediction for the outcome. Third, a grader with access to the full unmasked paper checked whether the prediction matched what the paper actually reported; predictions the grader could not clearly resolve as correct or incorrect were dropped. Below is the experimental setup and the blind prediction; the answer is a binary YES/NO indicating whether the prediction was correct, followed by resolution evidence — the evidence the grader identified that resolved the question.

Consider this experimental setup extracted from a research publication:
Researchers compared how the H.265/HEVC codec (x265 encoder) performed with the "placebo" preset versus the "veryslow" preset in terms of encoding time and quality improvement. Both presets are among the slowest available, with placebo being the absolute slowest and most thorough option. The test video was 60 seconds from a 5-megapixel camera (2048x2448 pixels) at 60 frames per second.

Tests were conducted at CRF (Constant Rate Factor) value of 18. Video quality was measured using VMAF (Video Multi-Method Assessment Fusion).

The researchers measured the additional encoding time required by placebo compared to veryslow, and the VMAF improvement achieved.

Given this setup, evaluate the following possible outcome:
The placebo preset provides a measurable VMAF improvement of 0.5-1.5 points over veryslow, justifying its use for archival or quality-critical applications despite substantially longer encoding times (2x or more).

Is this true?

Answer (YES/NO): NO